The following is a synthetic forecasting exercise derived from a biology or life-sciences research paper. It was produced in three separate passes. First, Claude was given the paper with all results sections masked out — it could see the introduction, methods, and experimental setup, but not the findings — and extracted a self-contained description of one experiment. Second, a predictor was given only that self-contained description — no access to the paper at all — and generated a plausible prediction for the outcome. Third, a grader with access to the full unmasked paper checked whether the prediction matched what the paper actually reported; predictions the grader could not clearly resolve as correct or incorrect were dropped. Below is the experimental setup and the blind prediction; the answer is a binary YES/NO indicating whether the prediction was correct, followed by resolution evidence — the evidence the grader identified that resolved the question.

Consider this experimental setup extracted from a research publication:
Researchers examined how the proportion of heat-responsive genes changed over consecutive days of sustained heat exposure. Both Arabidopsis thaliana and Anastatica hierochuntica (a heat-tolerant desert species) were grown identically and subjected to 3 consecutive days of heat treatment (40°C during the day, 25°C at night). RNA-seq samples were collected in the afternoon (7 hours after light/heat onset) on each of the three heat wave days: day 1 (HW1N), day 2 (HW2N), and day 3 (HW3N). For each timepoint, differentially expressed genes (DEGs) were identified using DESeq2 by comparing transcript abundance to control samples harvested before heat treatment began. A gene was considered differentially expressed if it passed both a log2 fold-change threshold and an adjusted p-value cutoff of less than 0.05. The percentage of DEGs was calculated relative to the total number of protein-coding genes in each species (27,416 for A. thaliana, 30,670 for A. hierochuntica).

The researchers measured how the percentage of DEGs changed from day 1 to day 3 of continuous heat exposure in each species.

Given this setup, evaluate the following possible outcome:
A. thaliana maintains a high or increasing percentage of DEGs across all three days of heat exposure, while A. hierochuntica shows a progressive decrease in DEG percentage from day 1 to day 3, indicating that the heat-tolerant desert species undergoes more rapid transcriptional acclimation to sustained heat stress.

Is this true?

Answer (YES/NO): NO